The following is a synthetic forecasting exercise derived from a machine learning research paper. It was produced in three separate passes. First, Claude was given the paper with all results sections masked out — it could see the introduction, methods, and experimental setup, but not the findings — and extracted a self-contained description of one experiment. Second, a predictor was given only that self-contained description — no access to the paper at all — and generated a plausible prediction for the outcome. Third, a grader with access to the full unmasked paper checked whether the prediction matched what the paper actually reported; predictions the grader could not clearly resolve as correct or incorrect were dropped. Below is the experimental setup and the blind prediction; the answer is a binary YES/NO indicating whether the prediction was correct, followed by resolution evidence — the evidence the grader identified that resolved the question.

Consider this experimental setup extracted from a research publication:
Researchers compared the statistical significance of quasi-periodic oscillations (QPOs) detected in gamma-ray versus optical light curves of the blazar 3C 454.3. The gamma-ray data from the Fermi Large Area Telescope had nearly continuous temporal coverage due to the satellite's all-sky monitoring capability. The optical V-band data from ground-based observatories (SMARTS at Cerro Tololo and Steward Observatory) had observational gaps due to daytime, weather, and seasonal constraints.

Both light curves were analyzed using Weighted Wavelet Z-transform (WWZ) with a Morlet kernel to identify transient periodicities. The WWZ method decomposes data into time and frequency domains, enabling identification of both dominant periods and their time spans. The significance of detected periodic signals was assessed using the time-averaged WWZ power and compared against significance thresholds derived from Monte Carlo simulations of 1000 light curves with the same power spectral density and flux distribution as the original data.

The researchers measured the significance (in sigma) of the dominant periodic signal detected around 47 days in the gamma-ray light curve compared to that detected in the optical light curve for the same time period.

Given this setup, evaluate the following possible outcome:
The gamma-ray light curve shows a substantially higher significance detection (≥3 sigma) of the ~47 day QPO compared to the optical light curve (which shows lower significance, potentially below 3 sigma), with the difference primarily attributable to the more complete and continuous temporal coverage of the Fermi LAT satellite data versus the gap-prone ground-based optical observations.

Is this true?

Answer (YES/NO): YES